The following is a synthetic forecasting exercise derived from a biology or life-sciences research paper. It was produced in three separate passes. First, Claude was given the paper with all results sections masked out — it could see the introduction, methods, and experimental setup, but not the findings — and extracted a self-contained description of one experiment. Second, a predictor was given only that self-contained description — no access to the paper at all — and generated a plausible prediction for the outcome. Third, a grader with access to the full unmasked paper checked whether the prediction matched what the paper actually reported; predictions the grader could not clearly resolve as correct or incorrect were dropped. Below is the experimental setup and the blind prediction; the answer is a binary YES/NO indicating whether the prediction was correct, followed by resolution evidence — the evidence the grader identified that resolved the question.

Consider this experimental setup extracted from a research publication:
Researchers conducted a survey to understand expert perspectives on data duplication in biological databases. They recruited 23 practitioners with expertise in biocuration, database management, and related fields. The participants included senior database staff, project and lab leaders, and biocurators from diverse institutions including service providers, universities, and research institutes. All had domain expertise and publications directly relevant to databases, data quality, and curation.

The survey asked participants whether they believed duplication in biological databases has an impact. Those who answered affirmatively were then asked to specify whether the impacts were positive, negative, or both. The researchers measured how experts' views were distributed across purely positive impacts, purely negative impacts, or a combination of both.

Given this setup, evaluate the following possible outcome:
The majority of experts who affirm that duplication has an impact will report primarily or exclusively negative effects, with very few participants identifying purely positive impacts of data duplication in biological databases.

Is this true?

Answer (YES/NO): NO